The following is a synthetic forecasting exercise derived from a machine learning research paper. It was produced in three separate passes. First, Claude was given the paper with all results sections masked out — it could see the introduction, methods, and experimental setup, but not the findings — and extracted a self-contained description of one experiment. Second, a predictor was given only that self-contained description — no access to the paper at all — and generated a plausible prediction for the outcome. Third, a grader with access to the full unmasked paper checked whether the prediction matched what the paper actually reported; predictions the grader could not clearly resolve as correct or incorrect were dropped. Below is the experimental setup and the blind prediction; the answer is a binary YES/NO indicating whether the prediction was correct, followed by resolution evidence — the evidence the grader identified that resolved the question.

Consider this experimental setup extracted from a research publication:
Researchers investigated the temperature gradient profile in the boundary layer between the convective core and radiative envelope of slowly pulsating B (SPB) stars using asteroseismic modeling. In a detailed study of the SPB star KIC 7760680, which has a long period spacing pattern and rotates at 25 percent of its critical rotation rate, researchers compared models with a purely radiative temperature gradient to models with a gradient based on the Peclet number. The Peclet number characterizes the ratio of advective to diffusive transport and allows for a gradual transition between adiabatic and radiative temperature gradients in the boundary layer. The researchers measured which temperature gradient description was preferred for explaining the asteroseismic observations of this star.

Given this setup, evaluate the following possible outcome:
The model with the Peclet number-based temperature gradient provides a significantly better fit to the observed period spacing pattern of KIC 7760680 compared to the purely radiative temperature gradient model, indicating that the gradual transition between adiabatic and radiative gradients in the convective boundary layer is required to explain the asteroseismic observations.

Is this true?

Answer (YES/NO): NO